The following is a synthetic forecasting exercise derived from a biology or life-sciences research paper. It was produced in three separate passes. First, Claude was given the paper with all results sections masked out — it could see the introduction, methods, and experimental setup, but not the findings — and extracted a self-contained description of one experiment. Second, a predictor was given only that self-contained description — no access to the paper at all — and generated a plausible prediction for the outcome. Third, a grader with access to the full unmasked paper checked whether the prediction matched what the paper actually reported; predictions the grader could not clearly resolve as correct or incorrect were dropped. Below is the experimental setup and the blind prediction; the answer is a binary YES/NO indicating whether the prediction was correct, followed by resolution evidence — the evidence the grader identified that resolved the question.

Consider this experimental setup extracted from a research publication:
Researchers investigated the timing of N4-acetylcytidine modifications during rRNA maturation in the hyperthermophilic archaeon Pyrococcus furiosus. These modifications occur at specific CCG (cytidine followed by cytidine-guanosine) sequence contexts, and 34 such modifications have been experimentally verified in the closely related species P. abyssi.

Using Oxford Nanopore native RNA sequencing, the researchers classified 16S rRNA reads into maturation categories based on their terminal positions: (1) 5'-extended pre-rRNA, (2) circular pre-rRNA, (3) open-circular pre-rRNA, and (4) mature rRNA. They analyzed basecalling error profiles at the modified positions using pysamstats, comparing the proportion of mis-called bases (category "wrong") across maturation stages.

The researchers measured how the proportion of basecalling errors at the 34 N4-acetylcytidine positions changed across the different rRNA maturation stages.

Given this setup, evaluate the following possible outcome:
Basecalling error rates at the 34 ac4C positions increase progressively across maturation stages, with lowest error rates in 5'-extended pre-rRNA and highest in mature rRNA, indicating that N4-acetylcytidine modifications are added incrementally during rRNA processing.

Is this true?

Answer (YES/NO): YES